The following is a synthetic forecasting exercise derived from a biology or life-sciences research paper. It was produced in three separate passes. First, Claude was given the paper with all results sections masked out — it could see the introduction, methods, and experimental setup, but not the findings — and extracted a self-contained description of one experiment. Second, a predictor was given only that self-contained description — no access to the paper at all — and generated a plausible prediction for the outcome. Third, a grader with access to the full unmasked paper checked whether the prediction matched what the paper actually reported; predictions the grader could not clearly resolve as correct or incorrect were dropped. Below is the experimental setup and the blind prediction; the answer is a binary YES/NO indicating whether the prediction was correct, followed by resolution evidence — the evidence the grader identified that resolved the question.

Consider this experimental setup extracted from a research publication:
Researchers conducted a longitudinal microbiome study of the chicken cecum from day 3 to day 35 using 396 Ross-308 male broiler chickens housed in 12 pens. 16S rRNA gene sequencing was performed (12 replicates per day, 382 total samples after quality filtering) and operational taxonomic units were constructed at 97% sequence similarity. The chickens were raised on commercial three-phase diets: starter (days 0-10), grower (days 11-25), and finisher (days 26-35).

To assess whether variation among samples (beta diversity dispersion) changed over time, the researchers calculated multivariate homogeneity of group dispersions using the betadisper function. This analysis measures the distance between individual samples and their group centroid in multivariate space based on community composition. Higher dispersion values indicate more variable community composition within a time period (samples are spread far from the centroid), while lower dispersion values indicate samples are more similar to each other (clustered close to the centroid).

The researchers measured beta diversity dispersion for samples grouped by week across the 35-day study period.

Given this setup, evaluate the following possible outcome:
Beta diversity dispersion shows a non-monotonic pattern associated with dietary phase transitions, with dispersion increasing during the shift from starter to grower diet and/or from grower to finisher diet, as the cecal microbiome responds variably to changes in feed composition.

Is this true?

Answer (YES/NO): NO